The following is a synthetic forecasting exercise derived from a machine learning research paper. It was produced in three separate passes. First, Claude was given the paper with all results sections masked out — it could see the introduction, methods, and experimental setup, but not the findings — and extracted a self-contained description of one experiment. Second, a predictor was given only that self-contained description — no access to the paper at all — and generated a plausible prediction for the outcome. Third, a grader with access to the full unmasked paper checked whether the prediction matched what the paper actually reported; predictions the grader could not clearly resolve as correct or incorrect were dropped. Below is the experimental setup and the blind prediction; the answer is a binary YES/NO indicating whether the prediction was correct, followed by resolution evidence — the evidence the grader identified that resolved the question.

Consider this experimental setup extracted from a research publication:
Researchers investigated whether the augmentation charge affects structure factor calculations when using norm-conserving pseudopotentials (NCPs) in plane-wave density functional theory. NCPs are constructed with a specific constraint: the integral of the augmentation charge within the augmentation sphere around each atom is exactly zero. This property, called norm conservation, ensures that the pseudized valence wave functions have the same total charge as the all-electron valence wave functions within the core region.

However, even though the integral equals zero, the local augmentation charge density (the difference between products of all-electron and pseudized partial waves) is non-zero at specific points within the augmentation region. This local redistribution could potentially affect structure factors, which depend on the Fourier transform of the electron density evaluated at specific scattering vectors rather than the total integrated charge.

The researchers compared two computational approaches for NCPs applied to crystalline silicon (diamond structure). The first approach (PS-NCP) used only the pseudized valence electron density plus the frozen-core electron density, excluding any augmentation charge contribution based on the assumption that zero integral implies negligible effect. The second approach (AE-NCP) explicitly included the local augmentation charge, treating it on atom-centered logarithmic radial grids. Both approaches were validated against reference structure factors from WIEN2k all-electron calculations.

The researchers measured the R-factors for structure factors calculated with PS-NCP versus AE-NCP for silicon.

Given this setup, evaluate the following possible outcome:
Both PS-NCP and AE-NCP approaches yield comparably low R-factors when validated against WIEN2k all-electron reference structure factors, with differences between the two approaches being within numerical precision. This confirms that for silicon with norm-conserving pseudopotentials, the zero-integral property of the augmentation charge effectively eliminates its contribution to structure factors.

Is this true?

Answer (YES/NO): NO